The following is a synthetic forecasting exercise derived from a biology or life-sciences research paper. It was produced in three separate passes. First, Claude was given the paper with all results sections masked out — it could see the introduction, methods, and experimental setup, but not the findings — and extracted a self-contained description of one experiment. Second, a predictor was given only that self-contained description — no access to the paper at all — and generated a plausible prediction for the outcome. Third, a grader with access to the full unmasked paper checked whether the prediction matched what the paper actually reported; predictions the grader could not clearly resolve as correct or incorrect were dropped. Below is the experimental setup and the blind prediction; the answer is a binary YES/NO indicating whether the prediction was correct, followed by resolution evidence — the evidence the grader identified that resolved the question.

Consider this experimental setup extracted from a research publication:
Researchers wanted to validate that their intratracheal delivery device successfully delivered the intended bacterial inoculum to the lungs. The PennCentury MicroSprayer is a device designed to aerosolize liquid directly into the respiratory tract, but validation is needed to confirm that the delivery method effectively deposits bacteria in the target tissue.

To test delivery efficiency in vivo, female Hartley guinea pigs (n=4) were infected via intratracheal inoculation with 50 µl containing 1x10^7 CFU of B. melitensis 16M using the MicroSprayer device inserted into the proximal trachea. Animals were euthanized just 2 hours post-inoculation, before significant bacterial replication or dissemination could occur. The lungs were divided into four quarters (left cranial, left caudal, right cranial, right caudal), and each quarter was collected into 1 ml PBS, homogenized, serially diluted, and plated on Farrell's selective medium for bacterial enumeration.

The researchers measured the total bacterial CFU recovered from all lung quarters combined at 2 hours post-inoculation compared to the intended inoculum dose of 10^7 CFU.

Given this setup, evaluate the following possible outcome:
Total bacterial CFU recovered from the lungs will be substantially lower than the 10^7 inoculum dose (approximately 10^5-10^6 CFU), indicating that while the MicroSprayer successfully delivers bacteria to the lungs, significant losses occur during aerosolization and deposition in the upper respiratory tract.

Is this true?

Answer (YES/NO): NO